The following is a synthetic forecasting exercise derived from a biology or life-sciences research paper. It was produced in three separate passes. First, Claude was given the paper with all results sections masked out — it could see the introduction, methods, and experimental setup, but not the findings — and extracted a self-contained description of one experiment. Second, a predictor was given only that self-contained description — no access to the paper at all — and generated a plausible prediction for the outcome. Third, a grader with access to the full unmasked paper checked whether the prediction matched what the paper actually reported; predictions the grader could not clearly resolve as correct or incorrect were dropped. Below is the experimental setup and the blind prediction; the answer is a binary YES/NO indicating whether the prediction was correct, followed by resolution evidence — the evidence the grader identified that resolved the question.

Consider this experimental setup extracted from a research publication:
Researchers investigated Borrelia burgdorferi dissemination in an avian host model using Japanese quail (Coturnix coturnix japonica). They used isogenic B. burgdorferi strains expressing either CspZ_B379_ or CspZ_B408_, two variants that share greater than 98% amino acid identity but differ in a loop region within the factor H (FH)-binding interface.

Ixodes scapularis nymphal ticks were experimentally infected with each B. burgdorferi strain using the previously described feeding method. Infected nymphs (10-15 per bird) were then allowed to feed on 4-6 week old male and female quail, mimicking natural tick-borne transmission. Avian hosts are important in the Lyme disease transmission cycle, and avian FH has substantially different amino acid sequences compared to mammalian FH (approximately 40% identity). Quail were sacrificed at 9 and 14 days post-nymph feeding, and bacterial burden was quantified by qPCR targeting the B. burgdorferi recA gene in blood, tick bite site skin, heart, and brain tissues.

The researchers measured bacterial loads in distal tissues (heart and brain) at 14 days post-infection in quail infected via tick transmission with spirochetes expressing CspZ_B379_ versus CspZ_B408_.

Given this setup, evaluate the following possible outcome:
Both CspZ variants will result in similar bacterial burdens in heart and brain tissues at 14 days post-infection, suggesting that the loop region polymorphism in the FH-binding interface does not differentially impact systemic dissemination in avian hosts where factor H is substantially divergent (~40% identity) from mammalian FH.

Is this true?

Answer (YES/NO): NO